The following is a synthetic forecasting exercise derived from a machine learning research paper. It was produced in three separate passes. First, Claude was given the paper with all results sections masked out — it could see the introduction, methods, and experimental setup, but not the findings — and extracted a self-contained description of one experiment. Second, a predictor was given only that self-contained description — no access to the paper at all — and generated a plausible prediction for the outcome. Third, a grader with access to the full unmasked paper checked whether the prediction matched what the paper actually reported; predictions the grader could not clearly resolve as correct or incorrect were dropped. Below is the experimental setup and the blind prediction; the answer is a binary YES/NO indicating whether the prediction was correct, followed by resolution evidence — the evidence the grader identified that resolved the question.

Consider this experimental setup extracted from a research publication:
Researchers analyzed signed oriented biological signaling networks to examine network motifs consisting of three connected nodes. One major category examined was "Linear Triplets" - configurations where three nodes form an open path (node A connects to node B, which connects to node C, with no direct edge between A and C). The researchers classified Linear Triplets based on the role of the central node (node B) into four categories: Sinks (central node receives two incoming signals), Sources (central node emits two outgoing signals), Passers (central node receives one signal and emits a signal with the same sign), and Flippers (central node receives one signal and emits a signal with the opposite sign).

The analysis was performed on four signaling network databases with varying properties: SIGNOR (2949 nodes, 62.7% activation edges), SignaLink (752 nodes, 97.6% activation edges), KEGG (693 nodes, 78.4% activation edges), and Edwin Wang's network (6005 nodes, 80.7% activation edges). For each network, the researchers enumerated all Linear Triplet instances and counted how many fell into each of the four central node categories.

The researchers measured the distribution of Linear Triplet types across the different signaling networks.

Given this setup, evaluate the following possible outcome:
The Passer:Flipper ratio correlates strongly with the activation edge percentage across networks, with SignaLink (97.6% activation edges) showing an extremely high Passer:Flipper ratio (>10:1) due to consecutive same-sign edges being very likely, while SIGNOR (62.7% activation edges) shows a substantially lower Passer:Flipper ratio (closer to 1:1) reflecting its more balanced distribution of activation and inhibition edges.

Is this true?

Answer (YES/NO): NO